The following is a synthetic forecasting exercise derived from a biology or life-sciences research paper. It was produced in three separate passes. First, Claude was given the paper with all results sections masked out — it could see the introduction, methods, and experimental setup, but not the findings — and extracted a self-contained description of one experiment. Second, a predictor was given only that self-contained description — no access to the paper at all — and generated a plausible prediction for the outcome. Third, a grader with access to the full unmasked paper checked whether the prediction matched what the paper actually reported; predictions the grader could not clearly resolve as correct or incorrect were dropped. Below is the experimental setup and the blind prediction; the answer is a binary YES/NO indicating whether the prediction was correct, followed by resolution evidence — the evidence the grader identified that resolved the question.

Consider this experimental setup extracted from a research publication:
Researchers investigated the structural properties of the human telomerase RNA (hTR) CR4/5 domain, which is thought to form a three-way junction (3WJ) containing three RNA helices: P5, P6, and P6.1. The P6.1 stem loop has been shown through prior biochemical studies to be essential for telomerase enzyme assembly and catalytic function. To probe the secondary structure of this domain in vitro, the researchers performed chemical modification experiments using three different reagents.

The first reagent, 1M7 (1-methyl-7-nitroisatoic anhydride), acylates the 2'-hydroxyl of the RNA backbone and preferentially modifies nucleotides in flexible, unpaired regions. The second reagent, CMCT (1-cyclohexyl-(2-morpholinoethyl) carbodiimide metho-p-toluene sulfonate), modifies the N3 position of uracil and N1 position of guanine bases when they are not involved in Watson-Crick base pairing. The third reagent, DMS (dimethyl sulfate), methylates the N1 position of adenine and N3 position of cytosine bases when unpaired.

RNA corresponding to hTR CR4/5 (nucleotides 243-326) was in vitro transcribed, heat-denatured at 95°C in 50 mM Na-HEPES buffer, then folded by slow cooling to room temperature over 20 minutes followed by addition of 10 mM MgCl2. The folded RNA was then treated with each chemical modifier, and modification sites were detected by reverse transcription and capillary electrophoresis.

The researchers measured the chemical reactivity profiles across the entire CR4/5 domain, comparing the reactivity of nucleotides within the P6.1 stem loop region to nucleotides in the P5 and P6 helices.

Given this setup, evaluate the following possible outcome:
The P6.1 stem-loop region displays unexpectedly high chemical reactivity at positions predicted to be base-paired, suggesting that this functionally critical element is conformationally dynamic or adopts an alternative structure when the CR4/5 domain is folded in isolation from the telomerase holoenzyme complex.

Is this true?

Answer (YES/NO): YES